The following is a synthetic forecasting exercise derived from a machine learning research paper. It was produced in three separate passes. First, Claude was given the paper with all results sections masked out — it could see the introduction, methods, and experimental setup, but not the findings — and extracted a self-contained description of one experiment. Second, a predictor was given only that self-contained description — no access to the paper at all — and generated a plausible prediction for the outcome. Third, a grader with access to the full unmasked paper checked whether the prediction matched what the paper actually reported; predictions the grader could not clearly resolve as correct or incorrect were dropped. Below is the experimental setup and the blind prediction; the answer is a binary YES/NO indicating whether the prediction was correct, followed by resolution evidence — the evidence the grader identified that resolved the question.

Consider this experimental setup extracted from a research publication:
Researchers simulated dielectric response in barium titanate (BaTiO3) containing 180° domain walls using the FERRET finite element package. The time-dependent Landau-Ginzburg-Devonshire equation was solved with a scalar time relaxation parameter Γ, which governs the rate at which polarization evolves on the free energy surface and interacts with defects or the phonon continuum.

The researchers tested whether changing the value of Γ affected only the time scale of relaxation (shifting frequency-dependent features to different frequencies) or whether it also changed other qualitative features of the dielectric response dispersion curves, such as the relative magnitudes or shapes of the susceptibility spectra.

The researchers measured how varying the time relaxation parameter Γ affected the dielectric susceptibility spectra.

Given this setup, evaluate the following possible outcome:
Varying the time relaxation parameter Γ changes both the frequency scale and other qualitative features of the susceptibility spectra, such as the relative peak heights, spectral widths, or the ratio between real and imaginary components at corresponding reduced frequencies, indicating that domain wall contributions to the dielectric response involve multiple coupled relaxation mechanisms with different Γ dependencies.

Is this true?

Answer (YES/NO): NO